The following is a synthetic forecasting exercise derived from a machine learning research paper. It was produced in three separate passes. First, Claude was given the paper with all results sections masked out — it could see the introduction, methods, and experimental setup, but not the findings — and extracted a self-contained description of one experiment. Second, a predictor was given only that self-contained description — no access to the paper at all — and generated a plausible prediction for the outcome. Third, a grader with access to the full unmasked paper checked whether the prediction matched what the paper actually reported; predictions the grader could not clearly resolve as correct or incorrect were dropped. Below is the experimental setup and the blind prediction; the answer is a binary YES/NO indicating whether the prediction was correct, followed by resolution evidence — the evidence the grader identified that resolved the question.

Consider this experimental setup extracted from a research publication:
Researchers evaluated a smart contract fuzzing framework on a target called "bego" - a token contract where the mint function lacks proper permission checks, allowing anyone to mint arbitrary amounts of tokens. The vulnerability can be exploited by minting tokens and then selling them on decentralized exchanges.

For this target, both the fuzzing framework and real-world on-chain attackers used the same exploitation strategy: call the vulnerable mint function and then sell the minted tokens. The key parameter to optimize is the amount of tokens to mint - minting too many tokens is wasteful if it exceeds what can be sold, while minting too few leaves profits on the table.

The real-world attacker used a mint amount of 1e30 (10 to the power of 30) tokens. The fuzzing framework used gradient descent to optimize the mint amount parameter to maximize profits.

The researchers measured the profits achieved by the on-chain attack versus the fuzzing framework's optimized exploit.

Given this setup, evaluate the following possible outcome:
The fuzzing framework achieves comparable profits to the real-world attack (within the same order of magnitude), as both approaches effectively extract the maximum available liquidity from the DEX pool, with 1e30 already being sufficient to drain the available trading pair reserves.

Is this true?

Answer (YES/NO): NO